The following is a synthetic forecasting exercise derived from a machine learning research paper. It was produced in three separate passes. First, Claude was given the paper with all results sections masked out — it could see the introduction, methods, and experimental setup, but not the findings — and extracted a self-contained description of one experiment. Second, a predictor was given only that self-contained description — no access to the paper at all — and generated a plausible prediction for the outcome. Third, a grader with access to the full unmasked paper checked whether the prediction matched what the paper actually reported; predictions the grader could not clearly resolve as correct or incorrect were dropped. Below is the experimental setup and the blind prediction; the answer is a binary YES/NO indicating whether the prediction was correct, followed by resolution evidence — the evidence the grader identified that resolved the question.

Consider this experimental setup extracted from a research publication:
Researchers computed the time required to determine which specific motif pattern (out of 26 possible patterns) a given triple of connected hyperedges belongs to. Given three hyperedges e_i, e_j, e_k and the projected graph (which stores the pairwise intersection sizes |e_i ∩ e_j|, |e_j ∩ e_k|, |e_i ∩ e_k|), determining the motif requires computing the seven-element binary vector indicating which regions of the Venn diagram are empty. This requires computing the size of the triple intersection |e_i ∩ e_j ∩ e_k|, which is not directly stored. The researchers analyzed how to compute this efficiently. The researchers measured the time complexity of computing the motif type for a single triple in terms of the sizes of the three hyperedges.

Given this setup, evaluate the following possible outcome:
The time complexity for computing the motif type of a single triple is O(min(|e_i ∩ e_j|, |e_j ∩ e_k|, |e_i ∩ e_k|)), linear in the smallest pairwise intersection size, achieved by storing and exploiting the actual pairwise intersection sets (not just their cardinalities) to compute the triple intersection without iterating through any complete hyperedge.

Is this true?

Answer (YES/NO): NO